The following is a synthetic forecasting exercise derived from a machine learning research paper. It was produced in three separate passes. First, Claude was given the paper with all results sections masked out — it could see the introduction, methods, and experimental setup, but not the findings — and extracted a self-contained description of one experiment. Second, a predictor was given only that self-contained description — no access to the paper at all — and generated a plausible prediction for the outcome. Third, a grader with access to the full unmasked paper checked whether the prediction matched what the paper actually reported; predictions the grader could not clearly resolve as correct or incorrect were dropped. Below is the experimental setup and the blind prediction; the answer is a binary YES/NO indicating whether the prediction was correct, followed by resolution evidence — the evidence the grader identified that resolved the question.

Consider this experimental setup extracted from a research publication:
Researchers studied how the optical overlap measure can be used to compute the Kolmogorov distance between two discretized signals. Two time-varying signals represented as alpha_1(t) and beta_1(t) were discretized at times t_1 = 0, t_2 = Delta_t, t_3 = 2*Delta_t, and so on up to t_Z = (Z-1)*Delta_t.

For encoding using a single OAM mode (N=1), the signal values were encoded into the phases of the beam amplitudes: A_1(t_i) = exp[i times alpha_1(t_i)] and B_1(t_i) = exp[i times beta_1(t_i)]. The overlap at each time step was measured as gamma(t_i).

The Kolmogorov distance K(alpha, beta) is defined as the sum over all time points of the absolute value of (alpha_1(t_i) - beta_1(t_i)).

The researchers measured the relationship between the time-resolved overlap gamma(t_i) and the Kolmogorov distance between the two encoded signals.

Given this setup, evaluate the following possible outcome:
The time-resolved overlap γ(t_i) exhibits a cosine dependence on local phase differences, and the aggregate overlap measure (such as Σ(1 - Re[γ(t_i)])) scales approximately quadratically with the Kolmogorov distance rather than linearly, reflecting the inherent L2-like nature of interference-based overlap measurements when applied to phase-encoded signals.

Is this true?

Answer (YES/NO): NO